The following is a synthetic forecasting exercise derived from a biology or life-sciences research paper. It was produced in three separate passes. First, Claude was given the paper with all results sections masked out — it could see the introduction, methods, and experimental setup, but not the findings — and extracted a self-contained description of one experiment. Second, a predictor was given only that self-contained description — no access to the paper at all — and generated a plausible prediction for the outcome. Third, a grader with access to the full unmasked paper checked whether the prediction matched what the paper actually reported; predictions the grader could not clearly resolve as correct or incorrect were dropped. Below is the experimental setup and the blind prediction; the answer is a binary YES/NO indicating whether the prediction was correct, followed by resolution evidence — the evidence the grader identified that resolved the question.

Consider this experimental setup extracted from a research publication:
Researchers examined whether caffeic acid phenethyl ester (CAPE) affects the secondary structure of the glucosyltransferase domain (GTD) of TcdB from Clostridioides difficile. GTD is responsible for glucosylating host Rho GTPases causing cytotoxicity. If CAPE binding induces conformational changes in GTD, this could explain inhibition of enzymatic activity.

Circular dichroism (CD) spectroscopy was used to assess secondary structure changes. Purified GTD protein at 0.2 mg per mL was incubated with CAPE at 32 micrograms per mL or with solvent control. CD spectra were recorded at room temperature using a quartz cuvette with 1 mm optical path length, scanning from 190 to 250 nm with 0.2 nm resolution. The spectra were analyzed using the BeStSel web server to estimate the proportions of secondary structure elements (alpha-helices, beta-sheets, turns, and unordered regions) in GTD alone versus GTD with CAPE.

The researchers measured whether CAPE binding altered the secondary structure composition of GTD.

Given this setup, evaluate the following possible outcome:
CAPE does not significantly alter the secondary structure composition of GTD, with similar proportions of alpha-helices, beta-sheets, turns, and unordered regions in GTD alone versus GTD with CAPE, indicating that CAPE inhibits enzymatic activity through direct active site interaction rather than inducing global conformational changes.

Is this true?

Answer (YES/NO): NO